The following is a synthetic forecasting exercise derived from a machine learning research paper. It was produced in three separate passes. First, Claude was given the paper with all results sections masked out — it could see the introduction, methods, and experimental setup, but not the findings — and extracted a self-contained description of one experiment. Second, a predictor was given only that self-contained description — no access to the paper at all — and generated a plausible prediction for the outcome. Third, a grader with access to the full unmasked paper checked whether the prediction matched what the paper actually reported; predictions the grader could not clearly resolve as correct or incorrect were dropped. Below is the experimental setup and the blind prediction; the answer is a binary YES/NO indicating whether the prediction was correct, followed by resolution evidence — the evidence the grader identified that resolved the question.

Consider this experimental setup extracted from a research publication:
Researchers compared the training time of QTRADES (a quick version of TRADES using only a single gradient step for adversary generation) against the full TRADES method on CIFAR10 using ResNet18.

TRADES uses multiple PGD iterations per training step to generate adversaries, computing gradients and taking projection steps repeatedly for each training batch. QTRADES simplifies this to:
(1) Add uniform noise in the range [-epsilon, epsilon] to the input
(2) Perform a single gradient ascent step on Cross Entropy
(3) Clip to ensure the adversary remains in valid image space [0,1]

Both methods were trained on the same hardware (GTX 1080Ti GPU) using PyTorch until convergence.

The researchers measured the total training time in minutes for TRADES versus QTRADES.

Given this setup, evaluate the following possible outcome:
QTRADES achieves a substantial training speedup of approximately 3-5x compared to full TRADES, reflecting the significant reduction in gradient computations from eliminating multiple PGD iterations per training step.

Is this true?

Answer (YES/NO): NO